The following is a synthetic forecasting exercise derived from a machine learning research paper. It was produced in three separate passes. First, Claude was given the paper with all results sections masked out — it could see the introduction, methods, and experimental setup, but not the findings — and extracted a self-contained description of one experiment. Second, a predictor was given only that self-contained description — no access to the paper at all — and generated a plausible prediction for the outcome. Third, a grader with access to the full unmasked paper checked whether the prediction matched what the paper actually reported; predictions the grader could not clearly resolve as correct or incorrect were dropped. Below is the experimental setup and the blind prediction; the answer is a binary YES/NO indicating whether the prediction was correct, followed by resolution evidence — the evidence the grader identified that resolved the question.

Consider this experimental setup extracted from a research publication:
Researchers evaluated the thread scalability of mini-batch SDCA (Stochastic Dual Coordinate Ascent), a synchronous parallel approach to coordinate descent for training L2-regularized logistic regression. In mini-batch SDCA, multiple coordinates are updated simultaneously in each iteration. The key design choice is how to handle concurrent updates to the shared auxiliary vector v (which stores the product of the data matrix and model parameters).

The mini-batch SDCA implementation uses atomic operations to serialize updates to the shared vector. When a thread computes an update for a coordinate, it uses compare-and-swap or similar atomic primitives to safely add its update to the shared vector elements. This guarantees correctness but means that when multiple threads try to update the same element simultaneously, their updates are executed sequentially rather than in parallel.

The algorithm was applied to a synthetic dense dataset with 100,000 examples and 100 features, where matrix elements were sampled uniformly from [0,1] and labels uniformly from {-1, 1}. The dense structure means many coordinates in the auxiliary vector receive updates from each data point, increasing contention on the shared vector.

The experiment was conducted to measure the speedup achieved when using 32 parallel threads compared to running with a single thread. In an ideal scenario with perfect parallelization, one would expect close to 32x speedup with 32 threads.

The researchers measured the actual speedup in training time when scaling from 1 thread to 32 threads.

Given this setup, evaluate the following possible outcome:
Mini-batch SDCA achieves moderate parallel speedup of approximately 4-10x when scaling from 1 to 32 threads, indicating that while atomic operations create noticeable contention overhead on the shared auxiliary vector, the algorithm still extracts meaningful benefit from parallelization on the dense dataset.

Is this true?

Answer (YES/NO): NO